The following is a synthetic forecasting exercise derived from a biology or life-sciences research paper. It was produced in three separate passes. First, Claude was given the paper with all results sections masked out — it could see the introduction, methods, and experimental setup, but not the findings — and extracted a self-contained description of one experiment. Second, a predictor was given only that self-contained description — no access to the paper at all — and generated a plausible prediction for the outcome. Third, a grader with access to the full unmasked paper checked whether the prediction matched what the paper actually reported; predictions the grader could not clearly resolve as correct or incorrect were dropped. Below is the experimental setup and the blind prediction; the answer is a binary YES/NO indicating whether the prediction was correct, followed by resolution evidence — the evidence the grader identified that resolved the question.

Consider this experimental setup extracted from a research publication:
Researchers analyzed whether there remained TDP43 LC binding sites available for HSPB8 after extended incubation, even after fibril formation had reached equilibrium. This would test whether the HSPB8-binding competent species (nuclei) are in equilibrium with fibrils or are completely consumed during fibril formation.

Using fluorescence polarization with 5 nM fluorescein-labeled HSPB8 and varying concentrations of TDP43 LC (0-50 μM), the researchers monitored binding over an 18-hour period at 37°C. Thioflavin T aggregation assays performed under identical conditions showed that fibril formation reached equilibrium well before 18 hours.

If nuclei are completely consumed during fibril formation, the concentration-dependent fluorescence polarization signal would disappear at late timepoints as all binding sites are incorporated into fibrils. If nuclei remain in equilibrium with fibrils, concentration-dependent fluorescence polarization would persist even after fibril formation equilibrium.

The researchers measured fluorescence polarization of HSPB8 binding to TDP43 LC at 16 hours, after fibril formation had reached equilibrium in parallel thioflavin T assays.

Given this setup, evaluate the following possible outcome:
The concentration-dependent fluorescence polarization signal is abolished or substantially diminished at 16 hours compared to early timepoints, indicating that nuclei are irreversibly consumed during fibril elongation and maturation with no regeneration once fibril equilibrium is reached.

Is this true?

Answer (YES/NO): NO